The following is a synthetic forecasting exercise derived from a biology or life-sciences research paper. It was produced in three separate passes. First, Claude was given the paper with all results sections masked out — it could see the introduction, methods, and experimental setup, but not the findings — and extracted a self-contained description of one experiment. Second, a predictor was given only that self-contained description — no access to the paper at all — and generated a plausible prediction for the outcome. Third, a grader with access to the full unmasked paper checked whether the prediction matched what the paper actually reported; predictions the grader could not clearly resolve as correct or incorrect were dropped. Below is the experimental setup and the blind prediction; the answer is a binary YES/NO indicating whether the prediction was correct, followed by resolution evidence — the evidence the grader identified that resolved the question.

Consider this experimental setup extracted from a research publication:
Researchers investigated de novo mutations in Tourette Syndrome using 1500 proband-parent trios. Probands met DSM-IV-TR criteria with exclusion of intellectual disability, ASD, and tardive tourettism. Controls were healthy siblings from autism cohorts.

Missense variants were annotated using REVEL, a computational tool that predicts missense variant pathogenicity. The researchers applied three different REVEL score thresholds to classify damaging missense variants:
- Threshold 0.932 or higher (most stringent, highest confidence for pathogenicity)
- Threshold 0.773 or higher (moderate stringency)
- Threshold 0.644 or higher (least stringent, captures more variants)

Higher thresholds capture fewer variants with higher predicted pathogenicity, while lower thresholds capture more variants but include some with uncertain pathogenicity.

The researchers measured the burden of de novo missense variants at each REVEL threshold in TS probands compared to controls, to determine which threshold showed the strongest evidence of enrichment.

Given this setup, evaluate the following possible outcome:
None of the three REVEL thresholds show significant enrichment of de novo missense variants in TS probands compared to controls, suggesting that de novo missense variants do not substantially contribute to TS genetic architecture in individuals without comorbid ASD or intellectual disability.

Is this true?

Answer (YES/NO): YES